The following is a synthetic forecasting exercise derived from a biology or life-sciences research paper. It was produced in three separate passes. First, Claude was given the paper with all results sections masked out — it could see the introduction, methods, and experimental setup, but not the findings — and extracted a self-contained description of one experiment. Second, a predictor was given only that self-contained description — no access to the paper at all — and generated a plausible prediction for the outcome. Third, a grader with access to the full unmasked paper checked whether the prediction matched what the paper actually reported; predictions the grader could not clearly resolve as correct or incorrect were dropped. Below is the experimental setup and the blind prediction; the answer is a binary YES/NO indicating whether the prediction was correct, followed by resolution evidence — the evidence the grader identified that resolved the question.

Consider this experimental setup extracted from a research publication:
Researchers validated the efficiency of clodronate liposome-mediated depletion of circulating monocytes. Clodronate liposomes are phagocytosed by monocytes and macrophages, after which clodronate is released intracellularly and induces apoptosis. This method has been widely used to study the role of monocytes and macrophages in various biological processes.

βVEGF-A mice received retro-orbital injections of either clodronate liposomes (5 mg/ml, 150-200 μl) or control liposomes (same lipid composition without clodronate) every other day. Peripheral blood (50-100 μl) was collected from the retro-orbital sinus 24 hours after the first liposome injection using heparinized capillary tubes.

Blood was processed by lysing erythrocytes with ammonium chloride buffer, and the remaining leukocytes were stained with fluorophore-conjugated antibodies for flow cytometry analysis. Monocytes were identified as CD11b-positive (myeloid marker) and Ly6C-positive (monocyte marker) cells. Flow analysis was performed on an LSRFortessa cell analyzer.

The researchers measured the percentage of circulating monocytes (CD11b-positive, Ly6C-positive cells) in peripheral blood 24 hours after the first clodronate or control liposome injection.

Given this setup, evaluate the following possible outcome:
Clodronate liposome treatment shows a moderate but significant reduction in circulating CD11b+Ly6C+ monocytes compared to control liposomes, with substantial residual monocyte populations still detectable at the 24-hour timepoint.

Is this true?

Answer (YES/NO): YES